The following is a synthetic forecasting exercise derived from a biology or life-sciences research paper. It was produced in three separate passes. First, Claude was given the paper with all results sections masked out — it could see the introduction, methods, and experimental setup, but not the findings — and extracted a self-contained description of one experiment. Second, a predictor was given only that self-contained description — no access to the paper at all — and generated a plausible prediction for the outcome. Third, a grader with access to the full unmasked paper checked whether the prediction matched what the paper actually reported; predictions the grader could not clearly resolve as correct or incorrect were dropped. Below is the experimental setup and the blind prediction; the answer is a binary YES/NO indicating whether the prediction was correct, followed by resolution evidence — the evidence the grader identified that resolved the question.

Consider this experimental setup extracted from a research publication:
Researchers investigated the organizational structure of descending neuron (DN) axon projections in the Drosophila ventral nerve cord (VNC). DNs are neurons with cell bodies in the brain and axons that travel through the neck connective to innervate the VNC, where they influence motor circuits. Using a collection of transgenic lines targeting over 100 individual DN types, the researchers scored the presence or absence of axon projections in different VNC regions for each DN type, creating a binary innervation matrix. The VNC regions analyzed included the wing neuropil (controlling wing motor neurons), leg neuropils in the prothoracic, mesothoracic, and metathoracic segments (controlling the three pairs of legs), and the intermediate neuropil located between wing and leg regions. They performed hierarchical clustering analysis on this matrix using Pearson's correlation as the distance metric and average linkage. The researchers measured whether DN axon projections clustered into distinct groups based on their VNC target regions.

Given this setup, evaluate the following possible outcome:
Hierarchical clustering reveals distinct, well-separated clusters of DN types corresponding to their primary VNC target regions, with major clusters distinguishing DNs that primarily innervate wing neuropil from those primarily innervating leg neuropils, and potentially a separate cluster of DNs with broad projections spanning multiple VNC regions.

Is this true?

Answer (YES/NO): YES